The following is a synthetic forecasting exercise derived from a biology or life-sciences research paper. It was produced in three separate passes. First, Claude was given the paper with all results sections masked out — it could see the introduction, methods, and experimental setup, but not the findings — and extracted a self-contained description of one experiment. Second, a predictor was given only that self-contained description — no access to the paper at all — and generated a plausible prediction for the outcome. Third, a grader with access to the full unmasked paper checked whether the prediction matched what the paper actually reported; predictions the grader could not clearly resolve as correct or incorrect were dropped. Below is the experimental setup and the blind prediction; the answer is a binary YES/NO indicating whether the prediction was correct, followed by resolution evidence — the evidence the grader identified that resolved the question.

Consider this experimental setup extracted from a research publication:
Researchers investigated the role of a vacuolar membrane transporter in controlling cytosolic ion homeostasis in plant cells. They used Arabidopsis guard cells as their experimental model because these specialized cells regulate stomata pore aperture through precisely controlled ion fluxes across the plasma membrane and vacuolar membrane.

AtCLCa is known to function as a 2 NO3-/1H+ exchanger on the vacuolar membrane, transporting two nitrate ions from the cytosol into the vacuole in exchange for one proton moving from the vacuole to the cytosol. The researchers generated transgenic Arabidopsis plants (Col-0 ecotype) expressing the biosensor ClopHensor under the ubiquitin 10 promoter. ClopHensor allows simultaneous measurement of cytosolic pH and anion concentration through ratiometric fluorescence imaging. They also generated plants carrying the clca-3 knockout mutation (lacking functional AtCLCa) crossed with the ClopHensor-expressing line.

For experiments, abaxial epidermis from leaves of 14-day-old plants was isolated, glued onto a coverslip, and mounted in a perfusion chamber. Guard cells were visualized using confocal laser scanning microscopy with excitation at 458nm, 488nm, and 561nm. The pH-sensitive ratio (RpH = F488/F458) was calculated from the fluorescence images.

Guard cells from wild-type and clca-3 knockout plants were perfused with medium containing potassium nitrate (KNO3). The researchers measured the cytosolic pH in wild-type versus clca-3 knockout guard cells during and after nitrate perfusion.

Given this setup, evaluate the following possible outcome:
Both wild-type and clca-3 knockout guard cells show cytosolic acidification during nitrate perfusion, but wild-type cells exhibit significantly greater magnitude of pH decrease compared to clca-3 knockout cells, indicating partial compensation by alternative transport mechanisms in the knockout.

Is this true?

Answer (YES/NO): NO